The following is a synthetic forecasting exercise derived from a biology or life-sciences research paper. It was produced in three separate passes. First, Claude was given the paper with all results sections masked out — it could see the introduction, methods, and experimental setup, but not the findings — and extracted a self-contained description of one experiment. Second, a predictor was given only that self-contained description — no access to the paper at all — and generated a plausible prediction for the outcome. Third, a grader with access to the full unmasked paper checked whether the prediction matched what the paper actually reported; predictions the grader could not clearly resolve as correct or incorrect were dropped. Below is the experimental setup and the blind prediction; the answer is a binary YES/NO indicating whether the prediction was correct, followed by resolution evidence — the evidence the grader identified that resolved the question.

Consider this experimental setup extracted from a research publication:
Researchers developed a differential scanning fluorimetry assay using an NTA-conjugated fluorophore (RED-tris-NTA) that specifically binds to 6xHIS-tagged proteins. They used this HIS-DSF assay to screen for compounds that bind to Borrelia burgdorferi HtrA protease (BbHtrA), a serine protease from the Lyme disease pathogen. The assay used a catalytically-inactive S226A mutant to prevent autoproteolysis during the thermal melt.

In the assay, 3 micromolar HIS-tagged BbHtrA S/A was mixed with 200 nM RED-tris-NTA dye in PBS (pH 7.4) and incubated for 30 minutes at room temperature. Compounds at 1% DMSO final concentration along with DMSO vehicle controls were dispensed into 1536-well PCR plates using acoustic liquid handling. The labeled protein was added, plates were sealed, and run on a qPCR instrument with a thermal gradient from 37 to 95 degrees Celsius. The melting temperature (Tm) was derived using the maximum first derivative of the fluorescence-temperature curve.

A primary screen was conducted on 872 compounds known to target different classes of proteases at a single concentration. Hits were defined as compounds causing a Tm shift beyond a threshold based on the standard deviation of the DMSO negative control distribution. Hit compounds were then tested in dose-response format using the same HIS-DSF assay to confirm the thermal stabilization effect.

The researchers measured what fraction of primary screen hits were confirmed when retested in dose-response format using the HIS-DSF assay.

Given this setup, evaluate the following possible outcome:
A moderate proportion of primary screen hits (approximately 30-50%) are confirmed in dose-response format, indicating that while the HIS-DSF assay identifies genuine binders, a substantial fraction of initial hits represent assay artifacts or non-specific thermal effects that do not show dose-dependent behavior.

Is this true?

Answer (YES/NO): YES